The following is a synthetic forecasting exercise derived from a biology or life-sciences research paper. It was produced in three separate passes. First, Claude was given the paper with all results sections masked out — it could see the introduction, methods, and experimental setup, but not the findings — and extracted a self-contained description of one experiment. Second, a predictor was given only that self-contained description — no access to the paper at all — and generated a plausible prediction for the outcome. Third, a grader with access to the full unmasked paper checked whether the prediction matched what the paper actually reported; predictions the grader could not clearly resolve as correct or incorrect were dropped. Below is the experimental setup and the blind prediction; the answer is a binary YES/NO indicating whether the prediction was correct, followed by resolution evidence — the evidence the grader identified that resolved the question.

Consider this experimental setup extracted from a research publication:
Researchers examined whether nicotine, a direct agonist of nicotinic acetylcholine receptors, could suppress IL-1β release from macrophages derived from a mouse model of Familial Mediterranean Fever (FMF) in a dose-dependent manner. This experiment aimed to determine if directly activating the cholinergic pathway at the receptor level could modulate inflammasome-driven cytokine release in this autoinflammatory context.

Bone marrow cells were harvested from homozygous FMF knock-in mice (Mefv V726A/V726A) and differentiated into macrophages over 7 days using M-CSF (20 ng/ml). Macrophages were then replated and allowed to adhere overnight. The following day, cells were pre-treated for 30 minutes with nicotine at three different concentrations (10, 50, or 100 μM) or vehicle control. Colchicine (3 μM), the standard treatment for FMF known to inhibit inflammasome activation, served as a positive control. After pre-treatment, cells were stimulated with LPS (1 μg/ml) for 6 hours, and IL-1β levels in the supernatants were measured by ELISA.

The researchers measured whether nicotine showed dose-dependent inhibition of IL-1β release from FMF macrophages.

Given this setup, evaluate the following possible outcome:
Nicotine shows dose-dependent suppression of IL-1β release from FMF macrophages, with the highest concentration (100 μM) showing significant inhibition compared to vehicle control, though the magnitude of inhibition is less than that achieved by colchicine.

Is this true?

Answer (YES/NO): NO